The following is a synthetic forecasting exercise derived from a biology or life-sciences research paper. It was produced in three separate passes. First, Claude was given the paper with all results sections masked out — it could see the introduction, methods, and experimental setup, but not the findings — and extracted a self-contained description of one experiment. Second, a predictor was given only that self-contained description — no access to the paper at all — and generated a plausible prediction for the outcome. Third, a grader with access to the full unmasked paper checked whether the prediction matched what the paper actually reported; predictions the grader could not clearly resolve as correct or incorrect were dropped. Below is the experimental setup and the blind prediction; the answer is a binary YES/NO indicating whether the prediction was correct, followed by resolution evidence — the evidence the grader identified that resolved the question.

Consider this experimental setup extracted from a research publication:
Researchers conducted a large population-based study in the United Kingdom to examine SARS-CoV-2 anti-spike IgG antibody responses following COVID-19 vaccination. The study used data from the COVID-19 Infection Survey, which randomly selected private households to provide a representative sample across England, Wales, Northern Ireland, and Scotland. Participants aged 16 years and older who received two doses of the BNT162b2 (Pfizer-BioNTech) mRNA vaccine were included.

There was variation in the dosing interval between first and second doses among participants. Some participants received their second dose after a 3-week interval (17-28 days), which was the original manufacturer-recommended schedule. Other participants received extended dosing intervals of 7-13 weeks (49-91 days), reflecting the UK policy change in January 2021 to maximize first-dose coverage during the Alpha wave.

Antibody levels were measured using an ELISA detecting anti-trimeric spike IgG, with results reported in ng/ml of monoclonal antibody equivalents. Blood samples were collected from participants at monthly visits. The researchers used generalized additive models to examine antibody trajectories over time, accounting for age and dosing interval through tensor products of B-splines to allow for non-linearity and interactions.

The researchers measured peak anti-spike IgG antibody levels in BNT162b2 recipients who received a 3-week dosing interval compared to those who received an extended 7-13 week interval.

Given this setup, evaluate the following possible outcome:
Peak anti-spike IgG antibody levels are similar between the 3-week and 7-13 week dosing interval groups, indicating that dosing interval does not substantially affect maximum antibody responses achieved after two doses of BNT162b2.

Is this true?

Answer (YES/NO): YES